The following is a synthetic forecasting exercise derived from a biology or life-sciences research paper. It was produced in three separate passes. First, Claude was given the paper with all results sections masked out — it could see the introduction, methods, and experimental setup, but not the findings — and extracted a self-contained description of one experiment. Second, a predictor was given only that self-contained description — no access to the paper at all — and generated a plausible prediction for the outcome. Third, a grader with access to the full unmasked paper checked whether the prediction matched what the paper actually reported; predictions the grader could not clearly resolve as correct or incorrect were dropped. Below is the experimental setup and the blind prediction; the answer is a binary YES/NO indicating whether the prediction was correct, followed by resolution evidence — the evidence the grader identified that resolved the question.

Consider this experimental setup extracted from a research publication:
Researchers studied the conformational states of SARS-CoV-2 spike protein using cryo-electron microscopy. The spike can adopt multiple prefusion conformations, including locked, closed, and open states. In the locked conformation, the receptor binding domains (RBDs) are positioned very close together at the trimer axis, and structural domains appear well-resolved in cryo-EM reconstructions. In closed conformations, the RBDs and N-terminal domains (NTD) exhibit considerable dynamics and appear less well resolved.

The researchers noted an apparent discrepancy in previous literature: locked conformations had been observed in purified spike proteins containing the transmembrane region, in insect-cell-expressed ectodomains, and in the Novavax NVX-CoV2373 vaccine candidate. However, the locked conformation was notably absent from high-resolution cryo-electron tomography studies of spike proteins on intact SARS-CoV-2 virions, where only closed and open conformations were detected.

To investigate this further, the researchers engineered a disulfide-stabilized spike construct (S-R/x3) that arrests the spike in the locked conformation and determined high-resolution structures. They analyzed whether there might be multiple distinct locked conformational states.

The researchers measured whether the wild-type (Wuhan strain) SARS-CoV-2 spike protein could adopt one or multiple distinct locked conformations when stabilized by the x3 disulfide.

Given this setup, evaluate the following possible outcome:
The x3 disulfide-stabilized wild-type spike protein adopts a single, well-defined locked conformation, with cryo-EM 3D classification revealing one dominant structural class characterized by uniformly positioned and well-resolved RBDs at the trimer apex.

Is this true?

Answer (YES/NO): NO